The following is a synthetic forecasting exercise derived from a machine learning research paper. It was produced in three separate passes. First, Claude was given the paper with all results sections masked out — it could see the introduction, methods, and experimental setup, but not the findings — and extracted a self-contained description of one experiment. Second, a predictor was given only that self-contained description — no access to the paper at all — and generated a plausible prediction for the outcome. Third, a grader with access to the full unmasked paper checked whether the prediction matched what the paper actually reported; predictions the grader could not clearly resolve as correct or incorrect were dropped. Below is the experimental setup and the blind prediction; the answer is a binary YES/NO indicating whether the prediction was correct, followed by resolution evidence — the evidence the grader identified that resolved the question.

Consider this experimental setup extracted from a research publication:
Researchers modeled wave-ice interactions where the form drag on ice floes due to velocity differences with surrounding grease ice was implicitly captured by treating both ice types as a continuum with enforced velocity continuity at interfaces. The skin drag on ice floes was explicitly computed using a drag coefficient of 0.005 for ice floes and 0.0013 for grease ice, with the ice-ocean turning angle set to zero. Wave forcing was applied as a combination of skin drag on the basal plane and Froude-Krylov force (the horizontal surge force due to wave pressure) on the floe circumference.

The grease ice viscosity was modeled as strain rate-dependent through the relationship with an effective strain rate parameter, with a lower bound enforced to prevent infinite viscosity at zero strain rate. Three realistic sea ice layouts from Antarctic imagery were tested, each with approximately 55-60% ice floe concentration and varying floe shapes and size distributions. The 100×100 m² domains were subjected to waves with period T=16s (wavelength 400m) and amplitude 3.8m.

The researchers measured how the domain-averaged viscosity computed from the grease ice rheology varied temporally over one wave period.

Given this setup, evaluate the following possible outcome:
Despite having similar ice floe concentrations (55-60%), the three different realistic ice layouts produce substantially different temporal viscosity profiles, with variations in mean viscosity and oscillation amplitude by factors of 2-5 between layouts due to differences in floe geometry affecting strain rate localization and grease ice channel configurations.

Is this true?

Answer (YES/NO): NO